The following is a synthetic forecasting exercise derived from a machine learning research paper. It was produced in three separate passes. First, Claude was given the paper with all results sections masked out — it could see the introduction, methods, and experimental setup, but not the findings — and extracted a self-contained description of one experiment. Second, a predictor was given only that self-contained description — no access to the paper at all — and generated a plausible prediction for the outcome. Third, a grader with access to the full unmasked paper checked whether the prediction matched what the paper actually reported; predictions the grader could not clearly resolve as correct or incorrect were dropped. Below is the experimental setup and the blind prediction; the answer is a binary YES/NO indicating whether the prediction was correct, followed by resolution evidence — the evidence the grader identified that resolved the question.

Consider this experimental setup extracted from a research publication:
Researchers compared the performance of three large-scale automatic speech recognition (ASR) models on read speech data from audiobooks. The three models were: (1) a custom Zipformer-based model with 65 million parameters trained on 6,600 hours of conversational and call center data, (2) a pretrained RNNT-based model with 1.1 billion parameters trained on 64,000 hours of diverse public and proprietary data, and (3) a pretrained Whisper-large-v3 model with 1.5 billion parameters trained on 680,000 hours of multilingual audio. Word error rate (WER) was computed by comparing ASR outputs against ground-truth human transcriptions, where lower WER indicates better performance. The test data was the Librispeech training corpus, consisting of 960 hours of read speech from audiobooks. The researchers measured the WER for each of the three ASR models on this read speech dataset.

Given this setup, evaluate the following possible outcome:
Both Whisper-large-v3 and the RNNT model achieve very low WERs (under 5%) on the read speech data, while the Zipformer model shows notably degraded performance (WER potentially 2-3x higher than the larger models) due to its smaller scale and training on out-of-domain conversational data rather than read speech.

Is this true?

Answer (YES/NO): NO